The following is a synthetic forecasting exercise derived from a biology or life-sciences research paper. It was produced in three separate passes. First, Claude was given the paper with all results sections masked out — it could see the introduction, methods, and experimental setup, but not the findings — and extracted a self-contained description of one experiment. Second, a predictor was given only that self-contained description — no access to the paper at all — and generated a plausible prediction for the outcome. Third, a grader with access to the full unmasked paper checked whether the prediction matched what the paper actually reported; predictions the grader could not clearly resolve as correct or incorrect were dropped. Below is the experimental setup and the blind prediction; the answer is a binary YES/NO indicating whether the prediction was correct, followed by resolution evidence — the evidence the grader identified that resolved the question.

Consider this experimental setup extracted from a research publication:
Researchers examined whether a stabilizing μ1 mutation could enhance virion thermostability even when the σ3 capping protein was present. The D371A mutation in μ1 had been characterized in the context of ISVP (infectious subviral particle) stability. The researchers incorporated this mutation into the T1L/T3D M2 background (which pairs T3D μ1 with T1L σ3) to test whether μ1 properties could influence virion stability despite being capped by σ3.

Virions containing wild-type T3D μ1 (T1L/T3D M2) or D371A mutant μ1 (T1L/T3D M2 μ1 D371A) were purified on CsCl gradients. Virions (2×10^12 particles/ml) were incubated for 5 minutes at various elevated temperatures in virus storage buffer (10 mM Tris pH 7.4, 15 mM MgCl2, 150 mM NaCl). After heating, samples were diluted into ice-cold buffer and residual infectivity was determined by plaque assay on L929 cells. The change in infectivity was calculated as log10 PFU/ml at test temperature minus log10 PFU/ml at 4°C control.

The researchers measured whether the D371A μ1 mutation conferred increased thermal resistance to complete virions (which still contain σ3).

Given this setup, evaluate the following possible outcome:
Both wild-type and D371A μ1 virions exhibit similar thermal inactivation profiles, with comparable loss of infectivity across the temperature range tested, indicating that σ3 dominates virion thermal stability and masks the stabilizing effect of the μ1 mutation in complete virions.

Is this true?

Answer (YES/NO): NO